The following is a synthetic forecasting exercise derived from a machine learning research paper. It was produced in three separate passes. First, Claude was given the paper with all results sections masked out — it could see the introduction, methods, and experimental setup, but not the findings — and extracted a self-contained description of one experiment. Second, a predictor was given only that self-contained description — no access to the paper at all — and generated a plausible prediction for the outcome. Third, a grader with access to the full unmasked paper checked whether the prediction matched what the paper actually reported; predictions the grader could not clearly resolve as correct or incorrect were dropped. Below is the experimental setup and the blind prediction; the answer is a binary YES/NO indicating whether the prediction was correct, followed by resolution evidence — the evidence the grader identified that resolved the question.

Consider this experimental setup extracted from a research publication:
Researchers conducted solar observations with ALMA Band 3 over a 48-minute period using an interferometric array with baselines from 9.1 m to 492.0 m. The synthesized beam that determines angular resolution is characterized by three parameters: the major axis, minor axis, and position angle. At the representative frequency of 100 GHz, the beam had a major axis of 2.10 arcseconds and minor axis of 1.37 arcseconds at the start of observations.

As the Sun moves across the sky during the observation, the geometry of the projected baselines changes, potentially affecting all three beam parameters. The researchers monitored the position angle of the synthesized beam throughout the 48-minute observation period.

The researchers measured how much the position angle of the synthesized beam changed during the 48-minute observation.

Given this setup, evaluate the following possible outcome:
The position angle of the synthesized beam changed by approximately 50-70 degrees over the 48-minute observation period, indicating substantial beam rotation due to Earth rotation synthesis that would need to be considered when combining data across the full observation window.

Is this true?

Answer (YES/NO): NO